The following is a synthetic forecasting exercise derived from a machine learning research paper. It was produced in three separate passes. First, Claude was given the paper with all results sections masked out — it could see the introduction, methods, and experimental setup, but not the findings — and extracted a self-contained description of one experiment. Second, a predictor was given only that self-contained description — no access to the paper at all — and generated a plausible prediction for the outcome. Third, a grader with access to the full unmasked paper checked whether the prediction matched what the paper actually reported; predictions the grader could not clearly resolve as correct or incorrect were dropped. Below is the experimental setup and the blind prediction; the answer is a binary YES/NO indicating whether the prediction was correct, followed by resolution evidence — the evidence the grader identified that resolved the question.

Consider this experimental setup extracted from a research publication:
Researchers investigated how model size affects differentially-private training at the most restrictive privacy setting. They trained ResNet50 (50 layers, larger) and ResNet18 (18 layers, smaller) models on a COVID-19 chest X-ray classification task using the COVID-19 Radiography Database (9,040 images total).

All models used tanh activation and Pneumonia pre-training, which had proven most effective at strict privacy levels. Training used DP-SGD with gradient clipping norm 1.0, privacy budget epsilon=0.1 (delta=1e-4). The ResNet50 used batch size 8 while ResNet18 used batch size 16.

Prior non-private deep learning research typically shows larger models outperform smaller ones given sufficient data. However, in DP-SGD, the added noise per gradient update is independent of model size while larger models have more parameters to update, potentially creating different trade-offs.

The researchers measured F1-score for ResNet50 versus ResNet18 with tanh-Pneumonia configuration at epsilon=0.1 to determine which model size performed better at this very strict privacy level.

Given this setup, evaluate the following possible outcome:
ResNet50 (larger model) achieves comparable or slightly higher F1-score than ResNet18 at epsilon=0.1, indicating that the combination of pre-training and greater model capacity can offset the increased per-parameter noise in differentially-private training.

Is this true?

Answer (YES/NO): NO